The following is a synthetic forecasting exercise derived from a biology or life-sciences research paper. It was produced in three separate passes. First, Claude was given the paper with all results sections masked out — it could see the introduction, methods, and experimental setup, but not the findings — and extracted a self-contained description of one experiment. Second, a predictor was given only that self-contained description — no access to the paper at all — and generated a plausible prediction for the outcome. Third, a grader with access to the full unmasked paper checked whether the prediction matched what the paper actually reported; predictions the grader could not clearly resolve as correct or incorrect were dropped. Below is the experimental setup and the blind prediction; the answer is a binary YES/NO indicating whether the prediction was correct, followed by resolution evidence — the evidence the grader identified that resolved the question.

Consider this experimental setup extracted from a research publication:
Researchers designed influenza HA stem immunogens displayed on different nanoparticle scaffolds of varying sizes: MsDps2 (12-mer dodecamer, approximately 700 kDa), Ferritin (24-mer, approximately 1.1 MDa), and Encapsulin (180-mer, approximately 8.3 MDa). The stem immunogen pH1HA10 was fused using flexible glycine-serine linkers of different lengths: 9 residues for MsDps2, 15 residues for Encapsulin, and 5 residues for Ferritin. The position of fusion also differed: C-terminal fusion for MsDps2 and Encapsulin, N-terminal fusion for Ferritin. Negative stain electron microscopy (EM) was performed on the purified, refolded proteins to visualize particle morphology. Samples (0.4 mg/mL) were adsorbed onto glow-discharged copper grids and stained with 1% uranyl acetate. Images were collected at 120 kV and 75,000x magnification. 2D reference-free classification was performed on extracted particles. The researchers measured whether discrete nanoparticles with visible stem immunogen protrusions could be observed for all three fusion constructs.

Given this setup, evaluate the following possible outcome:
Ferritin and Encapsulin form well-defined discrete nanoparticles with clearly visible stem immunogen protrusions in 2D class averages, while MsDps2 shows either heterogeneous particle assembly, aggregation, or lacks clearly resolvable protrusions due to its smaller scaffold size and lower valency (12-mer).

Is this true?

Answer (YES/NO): NO